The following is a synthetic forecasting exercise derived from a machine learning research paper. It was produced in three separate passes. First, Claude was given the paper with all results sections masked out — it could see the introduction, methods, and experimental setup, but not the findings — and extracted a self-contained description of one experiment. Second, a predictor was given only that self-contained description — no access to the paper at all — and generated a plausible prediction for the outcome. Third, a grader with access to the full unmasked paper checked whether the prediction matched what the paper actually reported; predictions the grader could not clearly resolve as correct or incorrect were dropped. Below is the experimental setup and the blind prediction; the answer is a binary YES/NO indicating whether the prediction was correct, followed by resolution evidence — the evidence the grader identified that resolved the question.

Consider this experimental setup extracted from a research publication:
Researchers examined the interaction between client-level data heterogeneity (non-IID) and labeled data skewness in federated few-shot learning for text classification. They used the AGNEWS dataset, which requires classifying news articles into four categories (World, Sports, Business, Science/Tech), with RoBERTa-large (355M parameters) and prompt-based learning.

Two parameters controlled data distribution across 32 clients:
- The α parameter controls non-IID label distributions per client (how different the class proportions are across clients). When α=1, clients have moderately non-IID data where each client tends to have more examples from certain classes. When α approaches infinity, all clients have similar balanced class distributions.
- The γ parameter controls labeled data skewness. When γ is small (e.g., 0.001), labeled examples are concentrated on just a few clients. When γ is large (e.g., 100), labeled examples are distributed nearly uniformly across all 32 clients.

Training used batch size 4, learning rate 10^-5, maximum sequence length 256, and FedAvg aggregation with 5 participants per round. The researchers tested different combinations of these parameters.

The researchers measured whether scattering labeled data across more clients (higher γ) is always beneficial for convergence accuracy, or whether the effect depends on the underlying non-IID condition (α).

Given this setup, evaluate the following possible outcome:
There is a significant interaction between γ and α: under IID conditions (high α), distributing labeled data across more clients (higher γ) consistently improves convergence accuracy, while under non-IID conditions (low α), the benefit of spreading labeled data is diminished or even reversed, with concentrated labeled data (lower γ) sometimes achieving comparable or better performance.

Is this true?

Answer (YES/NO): NO